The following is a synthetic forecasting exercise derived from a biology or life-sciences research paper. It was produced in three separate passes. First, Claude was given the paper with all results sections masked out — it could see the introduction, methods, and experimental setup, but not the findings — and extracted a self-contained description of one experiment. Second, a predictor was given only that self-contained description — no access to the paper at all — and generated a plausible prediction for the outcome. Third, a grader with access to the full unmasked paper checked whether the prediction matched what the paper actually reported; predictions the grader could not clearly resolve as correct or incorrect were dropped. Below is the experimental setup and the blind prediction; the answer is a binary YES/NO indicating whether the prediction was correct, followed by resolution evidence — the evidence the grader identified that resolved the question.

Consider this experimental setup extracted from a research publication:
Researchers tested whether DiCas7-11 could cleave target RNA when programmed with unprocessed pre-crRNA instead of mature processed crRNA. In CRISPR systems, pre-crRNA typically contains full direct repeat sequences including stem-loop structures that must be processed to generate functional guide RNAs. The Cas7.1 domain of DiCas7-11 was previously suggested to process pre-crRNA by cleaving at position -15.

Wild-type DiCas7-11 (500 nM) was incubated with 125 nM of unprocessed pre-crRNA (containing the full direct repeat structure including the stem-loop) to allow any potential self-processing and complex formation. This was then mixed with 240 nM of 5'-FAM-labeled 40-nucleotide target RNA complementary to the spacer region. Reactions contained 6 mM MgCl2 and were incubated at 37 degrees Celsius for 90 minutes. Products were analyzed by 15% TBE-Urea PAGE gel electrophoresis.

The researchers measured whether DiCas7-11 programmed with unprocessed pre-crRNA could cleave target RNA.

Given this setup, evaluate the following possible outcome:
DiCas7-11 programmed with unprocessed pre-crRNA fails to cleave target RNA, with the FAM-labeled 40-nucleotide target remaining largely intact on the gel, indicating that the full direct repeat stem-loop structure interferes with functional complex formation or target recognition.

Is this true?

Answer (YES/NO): NO